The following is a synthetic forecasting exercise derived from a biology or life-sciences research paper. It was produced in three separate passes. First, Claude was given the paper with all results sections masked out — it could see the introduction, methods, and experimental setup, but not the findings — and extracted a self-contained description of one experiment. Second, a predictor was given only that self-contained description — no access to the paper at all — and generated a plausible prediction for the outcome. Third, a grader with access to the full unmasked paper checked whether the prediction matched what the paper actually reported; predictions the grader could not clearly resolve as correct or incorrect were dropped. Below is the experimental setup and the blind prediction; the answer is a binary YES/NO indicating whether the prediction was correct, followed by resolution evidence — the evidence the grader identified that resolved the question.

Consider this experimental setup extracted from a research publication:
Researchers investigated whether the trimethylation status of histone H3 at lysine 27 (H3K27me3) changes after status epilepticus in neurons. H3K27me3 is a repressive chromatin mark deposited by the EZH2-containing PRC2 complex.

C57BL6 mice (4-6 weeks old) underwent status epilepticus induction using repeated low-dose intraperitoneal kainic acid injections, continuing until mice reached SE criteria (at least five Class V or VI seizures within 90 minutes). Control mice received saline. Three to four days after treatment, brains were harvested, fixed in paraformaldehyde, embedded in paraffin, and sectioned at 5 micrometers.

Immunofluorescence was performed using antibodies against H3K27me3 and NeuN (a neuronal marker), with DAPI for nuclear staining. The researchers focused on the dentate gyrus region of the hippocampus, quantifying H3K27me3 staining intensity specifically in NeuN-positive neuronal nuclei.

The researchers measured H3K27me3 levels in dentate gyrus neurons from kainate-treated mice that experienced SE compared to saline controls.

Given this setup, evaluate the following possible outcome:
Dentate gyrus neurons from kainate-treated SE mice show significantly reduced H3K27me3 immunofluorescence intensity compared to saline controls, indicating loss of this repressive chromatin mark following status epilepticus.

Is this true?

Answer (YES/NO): NO